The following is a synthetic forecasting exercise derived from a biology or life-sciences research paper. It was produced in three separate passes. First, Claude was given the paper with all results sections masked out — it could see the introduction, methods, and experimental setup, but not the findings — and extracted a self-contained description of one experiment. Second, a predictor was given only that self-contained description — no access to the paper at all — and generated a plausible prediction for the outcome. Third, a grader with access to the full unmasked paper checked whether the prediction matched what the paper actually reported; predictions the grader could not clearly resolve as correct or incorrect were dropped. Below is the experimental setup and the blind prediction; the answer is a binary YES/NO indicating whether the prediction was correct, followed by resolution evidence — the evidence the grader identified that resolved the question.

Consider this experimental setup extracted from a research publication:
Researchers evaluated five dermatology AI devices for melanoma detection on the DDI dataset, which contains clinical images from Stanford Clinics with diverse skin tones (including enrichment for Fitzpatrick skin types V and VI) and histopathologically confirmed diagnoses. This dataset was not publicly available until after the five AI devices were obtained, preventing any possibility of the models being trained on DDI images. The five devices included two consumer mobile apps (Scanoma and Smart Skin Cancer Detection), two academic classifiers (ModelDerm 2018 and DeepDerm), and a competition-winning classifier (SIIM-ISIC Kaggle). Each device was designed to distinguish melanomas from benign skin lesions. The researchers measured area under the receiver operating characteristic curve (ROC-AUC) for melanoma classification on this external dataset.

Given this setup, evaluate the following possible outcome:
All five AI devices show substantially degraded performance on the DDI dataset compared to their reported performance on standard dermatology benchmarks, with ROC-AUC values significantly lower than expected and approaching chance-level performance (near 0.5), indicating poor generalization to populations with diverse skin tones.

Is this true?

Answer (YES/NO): YES